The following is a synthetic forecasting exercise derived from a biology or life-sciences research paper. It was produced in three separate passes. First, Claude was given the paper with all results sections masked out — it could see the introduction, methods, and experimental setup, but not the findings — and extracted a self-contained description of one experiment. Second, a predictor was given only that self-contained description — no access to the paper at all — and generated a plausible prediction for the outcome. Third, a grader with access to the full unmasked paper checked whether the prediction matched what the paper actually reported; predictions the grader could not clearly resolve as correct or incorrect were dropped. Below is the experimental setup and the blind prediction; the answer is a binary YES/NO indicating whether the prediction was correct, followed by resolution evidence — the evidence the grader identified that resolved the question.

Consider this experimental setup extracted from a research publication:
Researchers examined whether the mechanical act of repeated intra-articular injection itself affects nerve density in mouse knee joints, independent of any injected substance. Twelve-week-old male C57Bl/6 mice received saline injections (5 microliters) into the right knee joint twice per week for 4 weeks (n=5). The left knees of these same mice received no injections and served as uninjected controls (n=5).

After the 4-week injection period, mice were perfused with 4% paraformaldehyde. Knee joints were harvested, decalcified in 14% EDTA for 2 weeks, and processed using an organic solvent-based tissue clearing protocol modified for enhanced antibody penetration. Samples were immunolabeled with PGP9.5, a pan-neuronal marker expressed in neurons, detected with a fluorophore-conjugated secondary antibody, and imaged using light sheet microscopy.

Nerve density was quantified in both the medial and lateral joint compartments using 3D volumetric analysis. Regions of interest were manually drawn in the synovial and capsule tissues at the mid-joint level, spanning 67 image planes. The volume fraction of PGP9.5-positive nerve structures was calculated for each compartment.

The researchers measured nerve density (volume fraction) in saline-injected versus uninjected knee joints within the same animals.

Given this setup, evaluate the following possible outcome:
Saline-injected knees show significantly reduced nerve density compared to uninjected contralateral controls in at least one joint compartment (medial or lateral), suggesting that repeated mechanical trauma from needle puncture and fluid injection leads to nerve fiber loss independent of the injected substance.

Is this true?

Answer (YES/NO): NO